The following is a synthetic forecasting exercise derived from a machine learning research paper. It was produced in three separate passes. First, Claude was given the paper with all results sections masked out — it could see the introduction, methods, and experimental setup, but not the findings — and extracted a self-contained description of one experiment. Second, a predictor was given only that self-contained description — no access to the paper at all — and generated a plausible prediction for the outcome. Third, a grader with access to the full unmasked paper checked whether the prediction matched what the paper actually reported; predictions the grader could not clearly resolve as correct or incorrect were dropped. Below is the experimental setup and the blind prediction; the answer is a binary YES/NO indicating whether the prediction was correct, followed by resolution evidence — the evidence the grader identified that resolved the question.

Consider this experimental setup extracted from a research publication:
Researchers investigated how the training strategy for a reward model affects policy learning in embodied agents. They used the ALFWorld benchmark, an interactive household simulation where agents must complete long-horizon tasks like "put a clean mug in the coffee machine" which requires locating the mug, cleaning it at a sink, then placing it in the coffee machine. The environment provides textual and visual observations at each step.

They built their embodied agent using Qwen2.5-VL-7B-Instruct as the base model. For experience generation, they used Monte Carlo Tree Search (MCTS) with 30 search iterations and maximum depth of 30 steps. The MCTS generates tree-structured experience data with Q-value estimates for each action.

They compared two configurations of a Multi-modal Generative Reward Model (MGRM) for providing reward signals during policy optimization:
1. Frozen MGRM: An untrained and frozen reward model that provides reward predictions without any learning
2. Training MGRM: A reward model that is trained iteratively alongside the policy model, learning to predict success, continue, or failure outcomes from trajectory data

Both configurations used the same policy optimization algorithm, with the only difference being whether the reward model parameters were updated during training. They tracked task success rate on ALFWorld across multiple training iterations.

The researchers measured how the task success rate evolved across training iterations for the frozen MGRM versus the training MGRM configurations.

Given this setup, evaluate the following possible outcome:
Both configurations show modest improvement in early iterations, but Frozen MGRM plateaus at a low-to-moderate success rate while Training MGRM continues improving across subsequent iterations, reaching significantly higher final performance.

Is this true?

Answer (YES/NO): NO